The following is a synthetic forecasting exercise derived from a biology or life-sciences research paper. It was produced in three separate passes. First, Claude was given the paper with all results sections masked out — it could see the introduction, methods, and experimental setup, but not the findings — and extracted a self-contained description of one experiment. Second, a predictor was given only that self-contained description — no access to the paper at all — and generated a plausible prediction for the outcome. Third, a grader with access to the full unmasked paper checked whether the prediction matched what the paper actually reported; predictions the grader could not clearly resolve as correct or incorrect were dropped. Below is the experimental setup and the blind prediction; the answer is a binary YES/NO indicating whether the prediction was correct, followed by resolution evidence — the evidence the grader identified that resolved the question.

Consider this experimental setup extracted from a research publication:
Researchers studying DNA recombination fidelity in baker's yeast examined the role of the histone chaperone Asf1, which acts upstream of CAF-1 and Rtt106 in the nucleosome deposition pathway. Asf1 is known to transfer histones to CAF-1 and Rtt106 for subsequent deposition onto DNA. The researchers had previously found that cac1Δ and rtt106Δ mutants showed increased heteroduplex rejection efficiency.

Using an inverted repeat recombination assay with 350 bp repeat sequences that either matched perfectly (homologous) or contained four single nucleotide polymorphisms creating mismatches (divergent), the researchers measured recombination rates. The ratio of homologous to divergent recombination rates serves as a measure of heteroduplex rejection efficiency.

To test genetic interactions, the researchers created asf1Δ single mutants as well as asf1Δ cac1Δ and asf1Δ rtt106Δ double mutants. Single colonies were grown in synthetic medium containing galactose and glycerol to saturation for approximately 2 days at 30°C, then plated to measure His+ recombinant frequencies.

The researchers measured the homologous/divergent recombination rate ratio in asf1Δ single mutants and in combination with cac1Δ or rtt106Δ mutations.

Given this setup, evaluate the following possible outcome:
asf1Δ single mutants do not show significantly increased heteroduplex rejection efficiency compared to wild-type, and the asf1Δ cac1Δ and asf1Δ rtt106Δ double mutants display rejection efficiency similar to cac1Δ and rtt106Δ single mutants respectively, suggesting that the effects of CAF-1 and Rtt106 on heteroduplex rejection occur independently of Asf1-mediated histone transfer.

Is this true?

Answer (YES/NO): NO